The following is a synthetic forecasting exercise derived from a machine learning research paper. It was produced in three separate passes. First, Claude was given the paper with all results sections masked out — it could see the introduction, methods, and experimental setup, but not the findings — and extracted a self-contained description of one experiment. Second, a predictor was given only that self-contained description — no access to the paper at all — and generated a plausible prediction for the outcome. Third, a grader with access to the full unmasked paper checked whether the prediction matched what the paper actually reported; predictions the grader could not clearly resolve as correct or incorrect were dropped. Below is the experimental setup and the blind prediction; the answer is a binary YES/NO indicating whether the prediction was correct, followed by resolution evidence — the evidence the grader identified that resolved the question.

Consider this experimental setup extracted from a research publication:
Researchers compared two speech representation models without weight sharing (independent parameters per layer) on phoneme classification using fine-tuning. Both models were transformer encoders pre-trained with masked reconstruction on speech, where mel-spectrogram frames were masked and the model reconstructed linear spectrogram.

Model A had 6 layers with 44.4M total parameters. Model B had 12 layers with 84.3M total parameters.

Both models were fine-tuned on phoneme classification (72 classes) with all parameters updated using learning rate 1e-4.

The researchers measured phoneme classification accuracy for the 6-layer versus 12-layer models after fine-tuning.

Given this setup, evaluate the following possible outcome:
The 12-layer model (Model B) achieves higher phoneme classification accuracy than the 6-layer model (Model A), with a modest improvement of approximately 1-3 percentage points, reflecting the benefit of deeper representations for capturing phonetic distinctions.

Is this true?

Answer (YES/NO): NO